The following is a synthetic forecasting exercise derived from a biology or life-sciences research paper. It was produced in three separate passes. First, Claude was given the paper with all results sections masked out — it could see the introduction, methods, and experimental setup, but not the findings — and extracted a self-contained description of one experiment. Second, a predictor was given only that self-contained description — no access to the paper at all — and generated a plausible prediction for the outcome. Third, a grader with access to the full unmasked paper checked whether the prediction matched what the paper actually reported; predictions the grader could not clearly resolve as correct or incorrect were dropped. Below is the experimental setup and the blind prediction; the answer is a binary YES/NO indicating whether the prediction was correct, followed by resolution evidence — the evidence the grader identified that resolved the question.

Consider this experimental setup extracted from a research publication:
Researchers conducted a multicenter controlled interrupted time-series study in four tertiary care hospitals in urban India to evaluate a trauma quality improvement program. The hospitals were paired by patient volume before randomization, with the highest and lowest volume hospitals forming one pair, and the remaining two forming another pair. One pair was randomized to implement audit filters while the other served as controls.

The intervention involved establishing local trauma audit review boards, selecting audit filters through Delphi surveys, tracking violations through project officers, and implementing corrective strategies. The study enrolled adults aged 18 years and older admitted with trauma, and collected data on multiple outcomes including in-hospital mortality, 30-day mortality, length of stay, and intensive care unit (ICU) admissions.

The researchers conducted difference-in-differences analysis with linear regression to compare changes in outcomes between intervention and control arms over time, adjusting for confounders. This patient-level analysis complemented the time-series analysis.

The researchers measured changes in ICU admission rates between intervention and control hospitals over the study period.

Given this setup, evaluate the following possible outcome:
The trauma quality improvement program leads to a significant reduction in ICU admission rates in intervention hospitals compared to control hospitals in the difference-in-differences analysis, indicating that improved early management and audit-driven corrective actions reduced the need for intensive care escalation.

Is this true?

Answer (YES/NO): NO